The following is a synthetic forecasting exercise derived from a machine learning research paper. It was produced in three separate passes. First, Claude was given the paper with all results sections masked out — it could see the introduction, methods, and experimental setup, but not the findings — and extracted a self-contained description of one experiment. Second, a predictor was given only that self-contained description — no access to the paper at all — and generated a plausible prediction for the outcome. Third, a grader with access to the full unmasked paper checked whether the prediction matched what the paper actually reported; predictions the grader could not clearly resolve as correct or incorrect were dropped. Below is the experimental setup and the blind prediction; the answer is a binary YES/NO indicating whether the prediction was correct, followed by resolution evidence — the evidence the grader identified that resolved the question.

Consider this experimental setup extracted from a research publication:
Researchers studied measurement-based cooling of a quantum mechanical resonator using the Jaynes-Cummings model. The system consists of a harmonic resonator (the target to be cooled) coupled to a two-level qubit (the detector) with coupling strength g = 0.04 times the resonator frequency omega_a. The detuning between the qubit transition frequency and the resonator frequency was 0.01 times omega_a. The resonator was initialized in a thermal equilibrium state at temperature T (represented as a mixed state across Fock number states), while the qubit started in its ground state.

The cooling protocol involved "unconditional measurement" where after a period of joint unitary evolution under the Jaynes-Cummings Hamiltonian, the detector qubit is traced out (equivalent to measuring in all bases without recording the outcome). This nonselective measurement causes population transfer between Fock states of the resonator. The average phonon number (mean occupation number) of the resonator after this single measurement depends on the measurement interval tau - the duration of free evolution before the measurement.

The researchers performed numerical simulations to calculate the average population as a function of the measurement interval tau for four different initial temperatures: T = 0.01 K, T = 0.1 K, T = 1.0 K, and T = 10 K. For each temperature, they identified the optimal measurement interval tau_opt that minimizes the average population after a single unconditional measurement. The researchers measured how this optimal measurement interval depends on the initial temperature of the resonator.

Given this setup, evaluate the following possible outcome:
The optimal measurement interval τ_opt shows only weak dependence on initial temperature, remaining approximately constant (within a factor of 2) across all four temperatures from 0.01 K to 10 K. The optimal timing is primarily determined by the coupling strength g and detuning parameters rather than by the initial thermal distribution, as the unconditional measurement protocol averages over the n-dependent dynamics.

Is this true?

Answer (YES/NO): NO